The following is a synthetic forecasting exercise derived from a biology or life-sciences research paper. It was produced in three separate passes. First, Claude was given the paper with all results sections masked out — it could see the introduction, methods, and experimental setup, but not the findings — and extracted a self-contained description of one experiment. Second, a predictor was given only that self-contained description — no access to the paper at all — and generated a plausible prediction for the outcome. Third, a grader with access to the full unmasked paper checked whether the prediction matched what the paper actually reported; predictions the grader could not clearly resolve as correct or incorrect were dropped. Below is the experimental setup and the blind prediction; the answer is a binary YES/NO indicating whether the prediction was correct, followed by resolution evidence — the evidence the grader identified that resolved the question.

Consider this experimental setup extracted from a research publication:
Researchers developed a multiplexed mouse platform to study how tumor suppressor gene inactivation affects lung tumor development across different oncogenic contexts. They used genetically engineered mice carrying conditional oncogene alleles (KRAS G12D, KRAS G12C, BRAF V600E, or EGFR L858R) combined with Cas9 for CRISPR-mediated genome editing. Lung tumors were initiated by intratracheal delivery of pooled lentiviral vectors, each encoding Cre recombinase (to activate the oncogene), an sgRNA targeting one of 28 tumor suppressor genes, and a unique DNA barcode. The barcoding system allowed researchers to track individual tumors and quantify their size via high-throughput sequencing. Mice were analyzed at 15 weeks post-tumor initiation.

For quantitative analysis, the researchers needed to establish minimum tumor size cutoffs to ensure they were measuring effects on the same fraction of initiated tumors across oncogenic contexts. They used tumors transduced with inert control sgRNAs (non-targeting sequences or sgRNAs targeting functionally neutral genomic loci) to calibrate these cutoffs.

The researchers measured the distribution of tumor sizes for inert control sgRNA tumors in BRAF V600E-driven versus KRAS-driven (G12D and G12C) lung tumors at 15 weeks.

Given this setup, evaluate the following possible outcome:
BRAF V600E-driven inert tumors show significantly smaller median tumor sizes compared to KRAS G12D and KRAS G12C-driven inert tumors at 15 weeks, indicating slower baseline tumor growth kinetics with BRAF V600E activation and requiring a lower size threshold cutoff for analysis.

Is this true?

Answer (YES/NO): NO